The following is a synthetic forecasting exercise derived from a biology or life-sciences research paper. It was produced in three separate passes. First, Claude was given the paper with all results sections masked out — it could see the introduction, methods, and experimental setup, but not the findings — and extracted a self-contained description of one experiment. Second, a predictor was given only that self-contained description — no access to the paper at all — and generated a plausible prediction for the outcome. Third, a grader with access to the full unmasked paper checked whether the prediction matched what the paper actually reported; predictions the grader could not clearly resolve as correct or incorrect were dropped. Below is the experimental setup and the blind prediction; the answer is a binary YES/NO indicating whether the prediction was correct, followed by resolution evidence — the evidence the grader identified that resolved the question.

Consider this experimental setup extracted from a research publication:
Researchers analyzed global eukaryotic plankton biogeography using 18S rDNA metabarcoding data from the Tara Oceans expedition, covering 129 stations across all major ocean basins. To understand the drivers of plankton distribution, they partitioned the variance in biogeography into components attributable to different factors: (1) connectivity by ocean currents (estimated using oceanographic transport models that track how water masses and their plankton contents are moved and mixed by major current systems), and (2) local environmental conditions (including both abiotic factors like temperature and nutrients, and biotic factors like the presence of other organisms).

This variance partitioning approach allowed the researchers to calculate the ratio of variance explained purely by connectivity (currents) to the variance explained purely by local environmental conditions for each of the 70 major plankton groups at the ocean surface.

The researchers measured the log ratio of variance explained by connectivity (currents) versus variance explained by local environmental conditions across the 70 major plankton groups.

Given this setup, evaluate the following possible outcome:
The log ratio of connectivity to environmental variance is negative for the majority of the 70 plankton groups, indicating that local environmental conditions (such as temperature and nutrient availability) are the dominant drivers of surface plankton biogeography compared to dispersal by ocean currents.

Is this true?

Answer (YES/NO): NO